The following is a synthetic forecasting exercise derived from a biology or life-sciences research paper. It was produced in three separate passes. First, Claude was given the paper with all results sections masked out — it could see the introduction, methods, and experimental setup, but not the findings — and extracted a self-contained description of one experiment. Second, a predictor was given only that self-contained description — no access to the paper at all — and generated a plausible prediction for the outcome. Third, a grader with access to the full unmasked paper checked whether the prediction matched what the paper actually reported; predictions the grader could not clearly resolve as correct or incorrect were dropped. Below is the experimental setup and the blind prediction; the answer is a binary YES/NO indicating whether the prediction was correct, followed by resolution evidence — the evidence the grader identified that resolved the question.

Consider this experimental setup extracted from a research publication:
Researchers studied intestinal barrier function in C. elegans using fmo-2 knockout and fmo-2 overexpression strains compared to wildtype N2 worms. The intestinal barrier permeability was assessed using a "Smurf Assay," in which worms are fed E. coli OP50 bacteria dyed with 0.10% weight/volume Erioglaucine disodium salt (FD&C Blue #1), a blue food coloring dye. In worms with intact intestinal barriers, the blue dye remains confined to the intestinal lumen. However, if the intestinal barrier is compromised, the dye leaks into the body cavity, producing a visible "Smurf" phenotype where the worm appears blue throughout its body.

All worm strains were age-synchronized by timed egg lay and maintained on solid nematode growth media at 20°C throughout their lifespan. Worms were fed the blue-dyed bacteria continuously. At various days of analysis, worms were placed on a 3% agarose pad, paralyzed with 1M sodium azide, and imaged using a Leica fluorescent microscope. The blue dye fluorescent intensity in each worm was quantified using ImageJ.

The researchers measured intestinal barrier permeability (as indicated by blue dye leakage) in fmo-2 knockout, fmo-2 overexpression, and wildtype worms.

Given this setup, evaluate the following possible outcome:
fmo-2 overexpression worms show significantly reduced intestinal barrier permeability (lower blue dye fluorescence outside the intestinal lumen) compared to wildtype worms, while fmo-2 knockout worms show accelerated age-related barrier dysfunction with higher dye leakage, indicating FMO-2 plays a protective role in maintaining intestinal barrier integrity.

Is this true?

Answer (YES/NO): YES